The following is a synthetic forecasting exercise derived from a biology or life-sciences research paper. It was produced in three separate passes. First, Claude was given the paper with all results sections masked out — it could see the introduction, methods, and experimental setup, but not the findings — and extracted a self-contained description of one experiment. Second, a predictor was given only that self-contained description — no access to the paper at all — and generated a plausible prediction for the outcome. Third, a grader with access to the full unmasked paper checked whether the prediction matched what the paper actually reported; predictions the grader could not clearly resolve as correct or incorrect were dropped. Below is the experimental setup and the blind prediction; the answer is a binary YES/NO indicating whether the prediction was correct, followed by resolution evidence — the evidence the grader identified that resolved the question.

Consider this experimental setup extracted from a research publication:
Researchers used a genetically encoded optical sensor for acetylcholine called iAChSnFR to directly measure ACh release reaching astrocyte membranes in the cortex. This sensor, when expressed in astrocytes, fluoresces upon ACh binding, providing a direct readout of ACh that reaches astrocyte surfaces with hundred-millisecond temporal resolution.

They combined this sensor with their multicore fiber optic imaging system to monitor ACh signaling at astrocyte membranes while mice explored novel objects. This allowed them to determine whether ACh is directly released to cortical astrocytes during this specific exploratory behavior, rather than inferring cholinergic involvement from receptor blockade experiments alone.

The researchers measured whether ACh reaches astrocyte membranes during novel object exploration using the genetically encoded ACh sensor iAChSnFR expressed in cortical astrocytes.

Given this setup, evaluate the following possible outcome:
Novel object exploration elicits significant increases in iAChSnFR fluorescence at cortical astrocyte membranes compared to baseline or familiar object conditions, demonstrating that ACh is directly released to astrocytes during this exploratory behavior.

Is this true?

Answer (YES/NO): YES